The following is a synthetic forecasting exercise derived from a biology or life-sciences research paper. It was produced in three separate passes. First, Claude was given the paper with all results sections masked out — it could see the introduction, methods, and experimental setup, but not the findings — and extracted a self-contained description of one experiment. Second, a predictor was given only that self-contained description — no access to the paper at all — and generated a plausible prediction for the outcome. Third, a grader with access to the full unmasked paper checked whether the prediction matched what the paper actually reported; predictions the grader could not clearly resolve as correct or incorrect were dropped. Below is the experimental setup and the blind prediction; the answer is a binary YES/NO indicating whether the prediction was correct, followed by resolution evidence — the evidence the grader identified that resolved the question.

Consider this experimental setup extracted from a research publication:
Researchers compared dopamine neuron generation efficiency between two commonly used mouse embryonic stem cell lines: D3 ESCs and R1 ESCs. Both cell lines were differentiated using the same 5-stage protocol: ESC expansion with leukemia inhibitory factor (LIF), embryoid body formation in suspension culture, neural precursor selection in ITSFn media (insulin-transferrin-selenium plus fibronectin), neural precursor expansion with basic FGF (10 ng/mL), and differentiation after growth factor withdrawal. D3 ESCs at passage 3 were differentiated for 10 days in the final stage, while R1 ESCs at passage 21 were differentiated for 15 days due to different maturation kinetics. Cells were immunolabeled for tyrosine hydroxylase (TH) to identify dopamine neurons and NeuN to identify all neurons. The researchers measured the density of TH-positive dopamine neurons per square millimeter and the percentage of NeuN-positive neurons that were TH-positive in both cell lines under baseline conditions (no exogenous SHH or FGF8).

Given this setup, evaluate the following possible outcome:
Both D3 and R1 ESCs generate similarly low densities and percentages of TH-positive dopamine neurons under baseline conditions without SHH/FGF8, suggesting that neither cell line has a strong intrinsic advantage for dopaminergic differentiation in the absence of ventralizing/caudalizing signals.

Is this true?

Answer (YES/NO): NO